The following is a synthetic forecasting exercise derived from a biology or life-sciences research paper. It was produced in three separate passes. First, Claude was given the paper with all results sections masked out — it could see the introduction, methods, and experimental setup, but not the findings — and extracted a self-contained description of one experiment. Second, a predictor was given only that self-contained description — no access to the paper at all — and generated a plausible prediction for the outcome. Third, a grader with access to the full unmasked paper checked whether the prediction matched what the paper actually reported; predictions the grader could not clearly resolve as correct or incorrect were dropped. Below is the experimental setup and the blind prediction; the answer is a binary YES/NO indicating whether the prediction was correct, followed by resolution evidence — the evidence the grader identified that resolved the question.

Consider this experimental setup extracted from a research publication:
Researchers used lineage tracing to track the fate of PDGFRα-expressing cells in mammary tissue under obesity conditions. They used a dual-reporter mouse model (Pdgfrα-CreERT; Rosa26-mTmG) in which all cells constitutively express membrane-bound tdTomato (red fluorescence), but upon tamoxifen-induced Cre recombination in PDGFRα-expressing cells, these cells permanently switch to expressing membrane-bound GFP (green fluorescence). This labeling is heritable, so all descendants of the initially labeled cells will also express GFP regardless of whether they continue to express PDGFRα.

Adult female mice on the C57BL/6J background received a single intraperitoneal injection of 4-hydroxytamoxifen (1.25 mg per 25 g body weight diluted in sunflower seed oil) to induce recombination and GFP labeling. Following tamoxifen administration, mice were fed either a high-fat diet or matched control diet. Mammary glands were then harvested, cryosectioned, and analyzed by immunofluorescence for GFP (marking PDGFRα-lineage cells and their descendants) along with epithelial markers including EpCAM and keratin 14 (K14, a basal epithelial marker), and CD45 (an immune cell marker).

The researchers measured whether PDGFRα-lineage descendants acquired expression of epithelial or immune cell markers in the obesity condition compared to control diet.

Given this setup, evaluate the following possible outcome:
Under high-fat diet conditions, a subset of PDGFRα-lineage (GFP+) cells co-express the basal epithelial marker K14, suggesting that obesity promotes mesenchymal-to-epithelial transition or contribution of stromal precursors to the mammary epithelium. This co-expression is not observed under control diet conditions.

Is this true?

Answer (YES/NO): YES